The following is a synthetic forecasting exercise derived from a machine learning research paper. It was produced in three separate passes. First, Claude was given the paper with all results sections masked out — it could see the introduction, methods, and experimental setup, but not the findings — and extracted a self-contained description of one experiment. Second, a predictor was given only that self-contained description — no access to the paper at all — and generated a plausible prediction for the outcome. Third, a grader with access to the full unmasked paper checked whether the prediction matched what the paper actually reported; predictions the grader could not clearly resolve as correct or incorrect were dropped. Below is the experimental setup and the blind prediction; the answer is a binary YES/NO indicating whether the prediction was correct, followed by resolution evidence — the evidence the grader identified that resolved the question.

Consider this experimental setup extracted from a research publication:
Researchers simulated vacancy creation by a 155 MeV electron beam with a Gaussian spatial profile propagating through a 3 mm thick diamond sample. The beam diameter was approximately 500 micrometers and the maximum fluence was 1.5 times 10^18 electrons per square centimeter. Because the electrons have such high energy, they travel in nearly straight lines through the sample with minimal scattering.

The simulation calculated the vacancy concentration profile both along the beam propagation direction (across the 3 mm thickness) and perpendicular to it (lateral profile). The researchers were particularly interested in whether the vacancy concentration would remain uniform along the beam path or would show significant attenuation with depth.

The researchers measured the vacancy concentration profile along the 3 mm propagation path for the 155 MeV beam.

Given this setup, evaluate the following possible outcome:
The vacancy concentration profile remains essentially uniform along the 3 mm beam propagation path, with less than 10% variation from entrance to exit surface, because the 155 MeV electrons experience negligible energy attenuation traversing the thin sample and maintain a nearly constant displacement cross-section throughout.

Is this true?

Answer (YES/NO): YES